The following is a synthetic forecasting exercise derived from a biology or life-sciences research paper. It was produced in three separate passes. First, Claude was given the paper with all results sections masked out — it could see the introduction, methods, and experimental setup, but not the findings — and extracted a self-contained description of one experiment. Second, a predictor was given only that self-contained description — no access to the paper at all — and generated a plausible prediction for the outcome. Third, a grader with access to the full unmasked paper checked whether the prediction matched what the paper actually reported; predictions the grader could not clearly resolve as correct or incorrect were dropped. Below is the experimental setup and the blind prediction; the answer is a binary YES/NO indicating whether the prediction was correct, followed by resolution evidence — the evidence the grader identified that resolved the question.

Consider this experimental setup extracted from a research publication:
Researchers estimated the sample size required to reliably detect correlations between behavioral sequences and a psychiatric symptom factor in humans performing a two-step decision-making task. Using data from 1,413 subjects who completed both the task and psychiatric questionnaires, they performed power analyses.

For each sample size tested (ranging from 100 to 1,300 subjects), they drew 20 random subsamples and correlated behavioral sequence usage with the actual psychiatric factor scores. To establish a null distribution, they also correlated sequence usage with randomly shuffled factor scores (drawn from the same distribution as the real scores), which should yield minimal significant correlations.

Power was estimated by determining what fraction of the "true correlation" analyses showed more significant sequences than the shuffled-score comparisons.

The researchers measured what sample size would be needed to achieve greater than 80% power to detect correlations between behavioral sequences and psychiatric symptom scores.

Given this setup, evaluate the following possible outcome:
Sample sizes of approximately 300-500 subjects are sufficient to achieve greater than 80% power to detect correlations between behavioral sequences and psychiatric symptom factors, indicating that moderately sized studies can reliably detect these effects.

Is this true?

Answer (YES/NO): NO